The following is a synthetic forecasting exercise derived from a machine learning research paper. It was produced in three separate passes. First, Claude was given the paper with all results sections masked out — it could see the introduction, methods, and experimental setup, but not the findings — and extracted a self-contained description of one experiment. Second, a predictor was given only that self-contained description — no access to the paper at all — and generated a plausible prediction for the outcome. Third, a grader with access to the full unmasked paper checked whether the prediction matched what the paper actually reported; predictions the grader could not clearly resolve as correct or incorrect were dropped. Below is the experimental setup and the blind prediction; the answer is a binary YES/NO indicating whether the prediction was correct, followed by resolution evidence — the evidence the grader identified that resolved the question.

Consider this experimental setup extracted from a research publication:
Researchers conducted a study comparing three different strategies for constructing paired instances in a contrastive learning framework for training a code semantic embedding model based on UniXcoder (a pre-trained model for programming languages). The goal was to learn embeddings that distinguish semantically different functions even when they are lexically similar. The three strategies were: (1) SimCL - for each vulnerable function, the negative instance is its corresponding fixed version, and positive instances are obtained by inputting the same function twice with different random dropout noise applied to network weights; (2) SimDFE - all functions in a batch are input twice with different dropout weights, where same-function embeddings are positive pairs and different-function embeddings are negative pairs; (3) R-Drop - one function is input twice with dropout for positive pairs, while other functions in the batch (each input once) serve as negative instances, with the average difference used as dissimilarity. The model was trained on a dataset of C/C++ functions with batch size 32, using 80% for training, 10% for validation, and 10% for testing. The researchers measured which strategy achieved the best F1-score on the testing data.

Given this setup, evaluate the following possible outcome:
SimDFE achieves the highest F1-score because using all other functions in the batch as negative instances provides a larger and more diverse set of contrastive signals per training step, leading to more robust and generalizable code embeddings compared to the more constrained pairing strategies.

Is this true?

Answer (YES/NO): NO